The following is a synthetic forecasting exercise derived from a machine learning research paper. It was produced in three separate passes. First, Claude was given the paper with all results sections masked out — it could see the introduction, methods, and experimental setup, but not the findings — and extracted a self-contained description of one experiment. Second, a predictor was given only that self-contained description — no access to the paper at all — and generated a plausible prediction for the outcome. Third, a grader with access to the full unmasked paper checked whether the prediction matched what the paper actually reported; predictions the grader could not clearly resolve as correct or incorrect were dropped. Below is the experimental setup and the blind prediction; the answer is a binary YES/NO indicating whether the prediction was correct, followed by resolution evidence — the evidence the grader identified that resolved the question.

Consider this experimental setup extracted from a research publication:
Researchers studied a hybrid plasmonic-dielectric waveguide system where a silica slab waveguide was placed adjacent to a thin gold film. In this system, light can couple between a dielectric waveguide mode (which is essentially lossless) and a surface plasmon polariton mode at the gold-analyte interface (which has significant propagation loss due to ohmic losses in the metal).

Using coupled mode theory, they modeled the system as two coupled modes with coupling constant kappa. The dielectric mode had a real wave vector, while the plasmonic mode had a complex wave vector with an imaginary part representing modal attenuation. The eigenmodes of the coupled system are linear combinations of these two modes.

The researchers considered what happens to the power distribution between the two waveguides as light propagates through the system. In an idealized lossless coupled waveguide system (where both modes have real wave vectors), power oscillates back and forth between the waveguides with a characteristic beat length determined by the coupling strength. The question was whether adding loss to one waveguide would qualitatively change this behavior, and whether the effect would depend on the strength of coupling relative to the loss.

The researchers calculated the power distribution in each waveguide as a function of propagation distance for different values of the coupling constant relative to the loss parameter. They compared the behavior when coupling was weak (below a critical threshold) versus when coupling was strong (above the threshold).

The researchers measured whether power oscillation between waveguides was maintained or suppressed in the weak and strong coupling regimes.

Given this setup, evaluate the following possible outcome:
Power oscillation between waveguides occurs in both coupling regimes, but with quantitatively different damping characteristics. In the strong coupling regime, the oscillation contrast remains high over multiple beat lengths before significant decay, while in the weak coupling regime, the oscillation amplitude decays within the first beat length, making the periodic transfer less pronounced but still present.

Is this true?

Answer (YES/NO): NO